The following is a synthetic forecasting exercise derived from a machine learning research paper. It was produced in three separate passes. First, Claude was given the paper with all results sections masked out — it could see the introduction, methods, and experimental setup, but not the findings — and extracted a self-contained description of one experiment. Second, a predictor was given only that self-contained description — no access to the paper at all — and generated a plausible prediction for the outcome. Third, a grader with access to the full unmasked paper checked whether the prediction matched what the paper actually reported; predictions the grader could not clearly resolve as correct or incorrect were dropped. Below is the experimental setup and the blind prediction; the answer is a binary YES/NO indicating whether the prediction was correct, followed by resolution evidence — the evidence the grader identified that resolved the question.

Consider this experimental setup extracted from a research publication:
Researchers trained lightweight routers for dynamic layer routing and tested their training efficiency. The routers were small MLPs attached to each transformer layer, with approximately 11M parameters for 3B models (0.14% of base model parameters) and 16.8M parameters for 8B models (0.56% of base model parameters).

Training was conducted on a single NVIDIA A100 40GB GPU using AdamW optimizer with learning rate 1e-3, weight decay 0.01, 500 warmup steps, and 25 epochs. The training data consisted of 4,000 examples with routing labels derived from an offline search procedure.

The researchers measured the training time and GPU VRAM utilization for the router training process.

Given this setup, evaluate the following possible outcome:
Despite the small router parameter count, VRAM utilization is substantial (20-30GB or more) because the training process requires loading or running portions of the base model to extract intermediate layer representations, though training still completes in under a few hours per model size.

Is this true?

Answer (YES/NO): NO